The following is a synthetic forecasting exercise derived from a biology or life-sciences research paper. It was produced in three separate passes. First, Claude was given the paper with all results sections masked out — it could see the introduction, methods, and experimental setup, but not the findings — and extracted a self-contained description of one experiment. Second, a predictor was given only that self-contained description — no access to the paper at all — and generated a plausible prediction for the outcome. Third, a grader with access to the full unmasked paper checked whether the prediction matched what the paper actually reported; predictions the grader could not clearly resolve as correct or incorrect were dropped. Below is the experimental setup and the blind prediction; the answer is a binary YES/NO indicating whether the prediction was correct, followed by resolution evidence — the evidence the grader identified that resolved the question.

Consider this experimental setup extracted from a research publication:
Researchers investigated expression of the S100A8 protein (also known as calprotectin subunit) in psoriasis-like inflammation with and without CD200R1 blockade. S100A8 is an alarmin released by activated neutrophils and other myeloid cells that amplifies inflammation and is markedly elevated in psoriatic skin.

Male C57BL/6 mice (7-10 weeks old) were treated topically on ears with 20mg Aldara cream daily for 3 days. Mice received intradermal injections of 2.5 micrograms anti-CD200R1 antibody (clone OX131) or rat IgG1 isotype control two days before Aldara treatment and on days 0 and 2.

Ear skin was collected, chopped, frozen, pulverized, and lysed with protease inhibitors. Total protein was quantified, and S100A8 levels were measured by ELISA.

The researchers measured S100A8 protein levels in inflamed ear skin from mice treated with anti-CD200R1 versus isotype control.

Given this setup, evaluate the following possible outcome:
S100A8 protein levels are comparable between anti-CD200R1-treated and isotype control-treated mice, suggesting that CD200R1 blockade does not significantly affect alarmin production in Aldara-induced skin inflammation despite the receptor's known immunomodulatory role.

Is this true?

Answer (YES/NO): YES